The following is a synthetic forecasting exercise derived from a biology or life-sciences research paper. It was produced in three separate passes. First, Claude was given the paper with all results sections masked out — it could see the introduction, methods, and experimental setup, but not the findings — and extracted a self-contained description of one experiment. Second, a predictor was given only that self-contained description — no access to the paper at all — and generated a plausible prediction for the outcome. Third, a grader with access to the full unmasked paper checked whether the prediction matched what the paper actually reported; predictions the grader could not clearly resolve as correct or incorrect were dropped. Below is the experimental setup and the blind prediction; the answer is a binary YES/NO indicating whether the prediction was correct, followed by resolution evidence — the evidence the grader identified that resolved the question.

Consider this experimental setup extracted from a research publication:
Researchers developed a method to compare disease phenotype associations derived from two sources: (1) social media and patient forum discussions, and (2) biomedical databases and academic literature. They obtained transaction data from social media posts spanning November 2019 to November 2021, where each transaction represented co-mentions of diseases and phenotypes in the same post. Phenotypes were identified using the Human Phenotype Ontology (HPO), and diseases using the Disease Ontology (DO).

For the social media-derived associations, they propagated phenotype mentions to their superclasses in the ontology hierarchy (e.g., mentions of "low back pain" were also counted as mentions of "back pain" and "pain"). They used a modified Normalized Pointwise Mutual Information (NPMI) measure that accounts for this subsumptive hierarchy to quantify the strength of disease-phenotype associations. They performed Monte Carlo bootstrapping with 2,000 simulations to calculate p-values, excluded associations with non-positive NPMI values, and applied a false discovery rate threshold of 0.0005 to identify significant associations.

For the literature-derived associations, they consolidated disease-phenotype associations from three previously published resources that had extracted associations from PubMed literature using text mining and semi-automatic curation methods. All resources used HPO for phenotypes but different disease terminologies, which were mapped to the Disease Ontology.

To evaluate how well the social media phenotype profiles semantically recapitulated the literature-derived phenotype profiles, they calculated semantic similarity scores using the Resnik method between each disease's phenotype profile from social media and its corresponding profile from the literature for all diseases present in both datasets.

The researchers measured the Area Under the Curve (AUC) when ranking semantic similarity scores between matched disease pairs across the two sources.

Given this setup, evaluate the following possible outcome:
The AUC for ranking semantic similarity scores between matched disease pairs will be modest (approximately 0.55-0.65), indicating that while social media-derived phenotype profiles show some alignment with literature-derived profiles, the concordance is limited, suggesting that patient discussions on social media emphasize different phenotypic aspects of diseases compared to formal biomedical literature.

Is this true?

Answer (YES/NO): NO